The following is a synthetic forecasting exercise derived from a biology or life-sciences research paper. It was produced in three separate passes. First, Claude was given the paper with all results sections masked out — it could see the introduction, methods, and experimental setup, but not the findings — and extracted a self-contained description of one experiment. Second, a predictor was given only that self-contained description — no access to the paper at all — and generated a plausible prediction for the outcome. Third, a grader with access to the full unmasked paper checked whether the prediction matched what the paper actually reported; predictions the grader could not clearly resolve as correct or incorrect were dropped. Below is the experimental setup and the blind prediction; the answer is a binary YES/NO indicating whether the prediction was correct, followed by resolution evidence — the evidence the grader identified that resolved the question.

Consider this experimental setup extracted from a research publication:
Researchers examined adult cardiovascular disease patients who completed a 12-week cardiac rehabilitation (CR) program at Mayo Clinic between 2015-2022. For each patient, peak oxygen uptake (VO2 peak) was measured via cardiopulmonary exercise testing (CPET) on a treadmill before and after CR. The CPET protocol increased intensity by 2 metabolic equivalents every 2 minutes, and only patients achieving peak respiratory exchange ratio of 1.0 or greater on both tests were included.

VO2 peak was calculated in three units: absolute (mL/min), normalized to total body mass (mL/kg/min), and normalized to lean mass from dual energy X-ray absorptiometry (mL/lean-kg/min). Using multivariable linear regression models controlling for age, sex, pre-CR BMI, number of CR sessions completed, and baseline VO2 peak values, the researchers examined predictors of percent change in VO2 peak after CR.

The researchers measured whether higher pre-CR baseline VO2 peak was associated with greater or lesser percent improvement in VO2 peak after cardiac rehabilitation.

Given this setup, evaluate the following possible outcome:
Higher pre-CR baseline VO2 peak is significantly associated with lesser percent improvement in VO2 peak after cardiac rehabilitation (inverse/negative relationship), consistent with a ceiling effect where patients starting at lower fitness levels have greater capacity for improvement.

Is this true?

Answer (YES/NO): YES